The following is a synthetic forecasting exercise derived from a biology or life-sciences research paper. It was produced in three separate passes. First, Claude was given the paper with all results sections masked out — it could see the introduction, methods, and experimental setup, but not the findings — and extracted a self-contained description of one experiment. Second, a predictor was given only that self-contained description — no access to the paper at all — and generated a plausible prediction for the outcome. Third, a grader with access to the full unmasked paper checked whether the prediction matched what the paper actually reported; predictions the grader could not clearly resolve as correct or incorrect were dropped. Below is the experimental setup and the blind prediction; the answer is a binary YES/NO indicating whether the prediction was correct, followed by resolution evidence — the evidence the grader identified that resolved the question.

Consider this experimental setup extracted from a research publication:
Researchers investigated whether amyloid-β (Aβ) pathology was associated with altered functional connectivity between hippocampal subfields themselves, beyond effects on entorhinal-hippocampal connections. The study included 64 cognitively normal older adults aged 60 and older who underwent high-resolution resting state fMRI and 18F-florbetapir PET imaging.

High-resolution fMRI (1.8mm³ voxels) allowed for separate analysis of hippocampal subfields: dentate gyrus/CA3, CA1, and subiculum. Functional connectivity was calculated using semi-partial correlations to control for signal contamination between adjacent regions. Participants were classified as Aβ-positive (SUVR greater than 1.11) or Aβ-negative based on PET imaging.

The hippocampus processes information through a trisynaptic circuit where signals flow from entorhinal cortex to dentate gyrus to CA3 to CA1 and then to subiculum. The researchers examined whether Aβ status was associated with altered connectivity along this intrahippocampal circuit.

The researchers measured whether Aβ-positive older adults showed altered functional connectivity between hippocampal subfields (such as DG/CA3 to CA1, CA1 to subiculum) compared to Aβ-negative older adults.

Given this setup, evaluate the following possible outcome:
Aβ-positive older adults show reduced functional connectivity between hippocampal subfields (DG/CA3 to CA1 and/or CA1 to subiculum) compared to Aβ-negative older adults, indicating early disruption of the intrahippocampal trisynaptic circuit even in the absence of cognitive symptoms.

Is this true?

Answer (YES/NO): YES